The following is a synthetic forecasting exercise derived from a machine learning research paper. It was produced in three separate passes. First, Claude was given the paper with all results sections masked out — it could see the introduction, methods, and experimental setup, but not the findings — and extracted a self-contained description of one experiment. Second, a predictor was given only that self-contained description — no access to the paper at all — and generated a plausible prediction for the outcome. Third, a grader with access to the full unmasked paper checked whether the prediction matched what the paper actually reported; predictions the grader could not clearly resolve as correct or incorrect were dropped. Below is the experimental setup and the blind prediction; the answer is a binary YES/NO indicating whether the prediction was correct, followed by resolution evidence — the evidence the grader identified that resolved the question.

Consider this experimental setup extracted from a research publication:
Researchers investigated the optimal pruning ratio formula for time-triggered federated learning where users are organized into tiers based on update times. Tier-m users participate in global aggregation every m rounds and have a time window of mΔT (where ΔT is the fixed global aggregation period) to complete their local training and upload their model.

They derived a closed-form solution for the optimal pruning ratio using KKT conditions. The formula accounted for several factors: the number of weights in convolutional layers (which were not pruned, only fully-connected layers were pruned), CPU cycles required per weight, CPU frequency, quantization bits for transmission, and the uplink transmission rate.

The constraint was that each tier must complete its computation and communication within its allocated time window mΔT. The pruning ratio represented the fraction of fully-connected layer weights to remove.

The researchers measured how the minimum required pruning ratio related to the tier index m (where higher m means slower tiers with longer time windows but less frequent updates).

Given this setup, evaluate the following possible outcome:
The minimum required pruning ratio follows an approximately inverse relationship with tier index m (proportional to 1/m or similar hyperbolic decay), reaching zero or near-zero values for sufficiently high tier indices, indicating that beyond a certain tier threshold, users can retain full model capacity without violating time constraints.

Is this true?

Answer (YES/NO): NO